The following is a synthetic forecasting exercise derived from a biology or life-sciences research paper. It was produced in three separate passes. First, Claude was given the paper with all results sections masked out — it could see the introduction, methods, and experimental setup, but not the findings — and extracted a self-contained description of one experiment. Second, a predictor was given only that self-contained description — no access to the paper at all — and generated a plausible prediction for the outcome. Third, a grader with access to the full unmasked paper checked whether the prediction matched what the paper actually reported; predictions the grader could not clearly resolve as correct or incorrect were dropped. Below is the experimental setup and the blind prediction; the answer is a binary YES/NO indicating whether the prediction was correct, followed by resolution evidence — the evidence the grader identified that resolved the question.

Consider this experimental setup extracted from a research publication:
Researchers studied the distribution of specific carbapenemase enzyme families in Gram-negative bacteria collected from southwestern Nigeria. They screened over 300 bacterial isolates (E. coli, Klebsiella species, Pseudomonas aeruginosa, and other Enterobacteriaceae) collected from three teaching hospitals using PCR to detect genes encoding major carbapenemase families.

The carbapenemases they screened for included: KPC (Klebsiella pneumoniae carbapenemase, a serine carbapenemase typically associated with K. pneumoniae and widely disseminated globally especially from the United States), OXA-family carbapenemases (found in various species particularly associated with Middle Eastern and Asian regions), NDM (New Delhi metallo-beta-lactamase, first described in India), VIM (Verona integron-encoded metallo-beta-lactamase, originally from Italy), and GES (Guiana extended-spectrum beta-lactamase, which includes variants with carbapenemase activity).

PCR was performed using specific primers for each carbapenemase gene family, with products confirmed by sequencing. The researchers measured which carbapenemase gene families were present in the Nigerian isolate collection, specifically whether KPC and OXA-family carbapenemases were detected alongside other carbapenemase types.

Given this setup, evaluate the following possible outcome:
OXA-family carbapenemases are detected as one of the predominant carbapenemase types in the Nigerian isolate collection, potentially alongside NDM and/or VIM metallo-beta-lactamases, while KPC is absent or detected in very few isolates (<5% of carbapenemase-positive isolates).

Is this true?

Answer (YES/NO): NO